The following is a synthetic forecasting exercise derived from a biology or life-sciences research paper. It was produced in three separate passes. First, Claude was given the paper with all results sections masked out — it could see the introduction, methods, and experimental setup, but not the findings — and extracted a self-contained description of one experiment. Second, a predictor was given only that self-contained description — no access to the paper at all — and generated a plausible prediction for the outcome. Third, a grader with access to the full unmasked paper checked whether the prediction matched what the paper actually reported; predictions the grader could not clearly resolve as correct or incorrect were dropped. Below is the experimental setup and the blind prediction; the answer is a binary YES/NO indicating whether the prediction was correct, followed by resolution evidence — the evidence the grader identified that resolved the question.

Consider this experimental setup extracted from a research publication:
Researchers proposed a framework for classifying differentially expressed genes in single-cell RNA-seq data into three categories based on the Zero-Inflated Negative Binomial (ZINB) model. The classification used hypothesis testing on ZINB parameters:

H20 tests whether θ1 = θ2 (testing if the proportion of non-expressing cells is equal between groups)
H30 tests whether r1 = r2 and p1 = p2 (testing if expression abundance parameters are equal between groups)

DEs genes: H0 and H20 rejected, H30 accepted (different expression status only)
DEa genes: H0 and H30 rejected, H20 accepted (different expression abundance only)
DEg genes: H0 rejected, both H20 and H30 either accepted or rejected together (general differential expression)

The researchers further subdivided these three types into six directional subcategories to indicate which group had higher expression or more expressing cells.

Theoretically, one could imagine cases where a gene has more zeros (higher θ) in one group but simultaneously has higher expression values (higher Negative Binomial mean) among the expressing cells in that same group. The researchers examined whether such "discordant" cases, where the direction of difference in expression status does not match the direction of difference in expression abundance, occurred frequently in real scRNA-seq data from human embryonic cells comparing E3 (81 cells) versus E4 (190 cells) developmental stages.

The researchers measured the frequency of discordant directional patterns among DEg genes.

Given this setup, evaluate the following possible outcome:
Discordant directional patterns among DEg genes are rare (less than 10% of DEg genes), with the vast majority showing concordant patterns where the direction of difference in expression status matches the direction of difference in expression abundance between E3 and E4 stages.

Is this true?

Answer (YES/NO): YES